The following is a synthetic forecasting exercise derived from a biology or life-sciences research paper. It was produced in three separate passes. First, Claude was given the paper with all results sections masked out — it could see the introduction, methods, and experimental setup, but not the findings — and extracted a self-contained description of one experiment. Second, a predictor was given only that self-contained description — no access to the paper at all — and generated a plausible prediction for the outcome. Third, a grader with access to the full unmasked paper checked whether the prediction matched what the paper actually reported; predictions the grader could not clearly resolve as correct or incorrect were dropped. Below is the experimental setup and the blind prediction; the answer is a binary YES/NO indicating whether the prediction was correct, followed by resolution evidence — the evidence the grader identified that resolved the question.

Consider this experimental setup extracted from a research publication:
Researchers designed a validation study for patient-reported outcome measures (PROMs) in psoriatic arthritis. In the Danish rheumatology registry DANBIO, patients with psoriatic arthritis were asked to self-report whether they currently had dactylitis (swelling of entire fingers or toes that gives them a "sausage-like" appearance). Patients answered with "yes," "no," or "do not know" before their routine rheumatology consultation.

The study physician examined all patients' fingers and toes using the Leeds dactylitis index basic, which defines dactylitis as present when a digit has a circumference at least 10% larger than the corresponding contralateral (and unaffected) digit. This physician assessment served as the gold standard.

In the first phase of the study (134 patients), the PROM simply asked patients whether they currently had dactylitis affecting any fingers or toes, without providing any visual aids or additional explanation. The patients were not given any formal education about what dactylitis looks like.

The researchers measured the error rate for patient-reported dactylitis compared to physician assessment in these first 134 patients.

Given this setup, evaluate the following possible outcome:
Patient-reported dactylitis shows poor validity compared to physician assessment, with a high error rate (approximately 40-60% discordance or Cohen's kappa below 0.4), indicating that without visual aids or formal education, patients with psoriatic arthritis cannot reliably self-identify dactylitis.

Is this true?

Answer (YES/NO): NO